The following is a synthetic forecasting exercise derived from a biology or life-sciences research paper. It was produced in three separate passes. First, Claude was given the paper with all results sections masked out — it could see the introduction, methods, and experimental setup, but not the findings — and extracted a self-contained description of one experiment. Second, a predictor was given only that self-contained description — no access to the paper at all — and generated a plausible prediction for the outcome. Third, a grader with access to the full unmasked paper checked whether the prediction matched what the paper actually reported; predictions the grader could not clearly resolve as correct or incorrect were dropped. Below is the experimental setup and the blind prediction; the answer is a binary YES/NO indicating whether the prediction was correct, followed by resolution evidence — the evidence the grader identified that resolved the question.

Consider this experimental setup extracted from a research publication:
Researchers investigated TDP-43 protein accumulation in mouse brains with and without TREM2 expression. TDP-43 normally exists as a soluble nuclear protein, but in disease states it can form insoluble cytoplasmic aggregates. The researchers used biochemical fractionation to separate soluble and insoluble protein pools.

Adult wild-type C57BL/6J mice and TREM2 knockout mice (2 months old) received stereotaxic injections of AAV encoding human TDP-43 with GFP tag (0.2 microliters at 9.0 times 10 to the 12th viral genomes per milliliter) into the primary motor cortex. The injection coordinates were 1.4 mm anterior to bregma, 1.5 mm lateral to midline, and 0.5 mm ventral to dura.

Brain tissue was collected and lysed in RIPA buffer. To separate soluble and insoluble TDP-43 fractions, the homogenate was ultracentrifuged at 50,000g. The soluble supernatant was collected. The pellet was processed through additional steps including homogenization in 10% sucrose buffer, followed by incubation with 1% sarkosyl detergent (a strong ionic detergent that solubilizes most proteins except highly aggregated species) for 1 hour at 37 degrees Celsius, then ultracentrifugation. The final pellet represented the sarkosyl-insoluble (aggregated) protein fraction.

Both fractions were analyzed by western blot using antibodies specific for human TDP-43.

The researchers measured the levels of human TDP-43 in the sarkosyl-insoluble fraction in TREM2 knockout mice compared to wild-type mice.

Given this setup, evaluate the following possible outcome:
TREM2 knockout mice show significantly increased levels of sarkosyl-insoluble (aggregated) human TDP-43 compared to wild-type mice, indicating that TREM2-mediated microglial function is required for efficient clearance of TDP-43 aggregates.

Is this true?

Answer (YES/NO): YES